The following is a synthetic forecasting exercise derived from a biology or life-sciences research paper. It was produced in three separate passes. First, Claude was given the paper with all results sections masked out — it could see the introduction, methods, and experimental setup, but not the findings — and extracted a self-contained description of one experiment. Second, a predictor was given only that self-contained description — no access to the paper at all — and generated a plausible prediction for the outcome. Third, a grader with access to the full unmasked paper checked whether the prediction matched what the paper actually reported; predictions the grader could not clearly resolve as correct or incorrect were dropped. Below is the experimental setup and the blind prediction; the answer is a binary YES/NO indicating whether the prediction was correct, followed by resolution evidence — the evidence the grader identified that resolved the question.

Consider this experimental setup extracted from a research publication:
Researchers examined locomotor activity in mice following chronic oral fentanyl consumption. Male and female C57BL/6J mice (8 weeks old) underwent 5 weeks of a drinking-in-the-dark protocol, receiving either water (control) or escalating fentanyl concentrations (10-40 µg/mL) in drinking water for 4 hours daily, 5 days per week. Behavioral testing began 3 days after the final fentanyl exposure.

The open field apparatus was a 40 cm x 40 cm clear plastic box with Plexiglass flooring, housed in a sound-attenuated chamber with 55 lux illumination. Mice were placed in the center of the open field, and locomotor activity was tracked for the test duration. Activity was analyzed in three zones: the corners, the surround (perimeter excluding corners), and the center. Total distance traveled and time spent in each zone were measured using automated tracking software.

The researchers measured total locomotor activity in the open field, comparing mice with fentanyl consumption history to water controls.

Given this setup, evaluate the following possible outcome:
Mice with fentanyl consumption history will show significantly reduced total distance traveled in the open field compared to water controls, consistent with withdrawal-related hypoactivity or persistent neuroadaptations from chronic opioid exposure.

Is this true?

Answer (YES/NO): NO